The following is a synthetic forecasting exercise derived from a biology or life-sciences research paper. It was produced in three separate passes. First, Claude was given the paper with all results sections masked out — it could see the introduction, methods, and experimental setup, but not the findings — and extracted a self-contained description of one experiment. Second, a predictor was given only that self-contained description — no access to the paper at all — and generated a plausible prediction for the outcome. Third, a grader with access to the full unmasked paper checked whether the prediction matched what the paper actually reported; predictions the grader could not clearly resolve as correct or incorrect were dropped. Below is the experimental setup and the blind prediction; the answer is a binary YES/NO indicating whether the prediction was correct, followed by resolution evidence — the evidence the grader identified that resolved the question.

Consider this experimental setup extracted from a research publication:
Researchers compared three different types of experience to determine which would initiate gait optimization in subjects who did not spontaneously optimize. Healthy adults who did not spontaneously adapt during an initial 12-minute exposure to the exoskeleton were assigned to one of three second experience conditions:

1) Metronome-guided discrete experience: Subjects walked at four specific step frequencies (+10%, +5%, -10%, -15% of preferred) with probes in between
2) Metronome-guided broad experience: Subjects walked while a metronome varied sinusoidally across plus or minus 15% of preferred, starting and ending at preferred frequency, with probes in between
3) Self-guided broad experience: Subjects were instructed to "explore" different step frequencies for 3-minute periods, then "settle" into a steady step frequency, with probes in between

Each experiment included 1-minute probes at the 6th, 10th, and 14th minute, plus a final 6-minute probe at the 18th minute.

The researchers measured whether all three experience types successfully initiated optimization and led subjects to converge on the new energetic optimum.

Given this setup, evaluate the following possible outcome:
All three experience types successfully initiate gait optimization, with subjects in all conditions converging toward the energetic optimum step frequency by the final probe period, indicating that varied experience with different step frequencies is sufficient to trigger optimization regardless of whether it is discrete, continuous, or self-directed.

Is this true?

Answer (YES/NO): NO